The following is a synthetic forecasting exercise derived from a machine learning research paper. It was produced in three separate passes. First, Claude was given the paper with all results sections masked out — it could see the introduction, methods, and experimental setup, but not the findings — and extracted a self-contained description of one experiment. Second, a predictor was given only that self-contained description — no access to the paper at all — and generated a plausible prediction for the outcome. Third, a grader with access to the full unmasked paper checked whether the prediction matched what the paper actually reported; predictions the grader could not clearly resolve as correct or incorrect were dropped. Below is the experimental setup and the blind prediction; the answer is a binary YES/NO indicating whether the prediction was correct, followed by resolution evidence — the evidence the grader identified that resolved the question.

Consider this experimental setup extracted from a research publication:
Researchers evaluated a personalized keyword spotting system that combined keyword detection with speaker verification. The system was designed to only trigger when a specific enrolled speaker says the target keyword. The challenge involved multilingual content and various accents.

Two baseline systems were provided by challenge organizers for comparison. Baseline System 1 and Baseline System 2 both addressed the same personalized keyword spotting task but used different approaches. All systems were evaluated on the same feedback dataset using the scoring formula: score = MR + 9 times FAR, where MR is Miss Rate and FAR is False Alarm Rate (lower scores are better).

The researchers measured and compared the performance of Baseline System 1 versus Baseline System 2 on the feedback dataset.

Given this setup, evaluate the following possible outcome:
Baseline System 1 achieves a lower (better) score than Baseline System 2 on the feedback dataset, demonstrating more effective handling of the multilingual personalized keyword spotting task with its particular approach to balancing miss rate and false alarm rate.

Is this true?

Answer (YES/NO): YES